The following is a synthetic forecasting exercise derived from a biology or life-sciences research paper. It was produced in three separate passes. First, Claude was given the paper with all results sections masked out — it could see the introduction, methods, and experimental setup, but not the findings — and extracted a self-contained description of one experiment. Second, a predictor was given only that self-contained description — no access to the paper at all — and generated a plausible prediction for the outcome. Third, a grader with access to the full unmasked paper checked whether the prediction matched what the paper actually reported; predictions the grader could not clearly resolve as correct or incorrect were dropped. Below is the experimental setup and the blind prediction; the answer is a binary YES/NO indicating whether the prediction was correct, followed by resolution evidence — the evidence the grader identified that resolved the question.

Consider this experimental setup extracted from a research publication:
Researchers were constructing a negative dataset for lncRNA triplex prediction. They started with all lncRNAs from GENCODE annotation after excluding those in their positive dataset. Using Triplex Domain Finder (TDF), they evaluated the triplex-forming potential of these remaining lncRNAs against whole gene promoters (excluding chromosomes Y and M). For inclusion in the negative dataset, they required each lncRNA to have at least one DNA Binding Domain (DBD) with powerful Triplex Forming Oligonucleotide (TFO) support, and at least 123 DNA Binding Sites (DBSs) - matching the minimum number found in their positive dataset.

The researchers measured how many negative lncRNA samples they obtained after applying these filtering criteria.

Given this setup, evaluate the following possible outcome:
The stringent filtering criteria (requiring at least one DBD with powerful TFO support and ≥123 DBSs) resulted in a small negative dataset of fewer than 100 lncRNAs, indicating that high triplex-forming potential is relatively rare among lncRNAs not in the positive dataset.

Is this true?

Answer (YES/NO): NO